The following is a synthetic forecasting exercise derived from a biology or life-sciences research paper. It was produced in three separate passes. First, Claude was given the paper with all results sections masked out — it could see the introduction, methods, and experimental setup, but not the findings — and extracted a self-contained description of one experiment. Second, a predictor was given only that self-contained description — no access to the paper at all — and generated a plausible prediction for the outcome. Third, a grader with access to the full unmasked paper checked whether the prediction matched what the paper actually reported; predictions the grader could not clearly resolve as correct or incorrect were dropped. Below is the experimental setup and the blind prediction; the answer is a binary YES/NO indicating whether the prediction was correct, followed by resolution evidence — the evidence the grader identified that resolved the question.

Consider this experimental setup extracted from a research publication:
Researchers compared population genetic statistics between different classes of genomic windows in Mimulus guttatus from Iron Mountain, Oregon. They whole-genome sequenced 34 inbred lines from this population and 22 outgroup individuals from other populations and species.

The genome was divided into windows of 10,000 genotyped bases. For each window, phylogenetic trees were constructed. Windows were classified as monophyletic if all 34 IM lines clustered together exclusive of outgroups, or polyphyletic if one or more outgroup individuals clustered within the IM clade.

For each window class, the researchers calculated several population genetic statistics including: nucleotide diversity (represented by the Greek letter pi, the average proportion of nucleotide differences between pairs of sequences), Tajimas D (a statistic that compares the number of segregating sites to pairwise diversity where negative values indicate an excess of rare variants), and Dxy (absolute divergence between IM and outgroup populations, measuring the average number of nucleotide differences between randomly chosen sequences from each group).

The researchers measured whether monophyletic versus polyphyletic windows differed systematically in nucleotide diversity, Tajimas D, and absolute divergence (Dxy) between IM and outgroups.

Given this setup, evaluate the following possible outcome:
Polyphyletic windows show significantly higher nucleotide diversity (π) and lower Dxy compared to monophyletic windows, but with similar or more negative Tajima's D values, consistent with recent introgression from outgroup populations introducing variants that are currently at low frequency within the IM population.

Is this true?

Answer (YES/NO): NO